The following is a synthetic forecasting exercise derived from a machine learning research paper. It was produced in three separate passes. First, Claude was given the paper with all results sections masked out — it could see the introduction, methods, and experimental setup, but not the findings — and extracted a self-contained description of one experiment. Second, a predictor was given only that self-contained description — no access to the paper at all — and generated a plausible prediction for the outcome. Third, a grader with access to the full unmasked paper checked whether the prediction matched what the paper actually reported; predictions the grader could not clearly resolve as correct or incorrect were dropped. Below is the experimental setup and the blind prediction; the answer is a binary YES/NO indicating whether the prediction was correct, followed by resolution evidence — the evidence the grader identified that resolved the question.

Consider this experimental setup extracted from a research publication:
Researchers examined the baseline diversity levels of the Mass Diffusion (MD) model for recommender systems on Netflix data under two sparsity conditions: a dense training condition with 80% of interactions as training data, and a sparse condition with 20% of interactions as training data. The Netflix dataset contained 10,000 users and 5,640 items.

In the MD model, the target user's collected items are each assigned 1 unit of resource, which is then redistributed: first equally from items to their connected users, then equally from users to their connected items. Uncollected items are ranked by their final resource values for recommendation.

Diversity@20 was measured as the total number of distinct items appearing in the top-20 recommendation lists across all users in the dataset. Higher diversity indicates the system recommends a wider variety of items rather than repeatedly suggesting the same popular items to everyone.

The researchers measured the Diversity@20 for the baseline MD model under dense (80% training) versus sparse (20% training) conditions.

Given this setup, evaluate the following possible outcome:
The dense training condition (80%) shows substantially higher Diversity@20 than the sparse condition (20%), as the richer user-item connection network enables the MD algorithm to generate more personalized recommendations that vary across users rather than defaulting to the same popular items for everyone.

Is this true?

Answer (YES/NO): NO